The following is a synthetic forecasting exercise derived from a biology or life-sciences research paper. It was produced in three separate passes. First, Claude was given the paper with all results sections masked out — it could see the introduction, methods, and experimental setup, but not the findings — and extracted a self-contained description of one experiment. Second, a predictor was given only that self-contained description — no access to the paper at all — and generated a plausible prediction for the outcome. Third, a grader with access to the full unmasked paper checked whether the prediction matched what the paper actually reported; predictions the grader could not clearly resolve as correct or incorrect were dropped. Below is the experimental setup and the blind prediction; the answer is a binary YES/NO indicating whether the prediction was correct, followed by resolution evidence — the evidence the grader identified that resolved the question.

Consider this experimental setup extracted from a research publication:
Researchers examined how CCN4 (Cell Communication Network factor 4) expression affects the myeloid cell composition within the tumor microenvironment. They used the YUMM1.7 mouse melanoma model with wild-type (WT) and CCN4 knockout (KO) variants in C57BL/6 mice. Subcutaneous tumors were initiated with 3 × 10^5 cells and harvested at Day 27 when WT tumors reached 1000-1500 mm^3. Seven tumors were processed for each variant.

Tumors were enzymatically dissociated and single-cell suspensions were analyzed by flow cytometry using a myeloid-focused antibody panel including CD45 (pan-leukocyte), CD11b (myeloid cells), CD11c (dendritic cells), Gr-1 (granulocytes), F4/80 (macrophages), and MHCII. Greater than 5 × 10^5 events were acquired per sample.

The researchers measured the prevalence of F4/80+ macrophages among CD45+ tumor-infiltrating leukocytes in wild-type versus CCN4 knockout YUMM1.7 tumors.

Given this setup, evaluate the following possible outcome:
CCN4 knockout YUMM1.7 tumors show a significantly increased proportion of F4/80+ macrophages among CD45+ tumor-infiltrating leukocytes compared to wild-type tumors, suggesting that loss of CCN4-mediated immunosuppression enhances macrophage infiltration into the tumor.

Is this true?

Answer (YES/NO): NO